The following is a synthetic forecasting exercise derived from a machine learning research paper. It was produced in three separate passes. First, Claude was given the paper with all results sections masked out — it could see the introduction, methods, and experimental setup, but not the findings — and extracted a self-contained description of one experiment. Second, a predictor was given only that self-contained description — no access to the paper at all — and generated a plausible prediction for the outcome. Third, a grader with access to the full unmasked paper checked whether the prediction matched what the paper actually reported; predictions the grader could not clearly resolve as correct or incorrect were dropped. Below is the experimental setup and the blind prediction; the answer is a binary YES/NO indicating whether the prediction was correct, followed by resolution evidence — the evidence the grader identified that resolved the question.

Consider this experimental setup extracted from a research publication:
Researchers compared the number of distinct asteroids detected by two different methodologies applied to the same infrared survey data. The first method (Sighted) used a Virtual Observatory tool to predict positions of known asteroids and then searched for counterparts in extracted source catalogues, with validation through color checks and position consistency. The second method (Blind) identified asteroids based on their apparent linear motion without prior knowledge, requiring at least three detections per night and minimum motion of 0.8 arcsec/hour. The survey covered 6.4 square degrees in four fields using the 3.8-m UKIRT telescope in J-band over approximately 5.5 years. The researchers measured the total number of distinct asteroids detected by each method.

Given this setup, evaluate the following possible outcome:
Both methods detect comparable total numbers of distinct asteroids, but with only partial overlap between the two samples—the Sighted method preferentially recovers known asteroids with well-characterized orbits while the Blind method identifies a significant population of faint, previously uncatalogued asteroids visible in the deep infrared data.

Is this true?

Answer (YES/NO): NO